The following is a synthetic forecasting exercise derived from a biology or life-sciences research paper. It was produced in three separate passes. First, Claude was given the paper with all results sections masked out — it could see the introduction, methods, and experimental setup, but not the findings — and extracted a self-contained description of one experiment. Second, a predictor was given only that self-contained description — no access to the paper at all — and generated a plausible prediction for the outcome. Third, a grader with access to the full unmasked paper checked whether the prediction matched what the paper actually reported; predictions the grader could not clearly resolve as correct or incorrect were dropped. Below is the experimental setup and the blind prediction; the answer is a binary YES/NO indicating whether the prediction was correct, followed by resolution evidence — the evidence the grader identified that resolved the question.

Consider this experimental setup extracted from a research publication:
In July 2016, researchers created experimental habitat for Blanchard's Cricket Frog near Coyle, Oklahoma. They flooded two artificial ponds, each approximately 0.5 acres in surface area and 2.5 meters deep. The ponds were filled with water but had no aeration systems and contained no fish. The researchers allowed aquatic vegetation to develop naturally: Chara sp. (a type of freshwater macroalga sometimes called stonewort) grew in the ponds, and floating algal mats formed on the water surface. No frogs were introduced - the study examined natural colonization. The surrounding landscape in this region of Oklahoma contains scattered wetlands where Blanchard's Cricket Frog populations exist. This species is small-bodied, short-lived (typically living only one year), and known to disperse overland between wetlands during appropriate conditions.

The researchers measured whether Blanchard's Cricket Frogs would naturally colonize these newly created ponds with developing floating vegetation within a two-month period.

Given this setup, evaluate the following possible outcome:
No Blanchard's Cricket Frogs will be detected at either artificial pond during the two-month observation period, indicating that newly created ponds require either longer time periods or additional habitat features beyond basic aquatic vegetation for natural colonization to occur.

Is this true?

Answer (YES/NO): YES